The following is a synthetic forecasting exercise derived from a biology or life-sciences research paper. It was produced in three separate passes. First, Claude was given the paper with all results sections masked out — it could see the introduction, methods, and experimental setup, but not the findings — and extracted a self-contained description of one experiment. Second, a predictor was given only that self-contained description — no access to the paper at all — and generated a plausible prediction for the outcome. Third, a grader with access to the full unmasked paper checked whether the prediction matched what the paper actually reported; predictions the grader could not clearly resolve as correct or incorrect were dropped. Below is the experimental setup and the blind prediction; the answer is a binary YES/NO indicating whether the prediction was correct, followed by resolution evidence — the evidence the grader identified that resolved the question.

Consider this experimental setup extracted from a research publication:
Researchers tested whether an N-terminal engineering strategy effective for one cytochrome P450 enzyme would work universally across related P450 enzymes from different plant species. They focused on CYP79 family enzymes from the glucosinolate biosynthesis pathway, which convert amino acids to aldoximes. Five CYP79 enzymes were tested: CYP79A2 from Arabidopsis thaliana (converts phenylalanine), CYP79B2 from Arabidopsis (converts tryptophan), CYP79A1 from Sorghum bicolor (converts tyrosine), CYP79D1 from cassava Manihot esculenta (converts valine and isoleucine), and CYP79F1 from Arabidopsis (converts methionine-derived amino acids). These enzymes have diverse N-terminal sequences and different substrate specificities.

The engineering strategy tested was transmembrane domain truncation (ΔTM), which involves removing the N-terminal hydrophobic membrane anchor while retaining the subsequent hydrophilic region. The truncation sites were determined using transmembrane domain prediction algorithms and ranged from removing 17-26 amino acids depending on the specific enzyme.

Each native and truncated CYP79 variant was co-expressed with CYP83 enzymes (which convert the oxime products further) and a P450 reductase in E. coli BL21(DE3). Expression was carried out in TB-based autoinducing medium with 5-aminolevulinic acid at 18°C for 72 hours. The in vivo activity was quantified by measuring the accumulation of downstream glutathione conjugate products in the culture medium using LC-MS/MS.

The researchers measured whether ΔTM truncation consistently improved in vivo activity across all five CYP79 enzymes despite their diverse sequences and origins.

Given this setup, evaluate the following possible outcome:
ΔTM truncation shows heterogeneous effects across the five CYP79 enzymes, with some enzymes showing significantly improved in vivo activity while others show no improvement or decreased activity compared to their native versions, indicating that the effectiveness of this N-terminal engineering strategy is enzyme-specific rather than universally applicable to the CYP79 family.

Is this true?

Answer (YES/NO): NO